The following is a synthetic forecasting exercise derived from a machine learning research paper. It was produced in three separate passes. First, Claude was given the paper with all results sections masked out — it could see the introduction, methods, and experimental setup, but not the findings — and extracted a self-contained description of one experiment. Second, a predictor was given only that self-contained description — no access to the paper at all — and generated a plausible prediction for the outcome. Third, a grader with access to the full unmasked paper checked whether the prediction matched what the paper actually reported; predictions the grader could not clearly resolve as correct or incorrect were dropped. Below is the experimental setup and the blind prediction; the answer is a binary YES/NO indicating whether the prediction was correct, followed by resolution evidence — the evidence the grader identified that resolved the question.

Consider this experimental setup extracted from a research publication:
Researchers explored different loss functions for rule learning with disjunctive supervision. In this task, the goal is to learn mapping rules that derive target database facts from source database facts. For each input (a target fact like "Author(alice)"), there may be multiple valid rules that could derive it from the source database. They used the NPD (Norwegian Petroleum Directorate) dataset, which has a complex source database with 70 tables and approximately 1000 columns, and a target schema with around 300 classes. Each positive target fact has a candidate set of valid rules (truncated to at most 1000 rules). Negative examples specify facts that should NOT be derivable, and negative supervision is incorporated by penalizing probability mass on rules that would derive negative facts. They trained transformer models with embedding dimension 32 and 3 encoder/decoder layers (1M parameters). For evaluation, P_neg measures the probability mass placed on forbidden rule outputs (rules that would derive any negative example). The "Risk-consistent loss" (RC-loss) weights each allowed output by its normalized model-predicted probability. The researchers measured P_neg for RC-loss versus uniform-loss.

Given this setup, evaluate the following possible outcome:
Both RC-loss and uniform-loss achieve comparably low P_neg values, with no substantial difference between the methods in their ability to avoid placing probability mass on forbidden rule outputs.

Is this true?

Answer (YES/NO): NO